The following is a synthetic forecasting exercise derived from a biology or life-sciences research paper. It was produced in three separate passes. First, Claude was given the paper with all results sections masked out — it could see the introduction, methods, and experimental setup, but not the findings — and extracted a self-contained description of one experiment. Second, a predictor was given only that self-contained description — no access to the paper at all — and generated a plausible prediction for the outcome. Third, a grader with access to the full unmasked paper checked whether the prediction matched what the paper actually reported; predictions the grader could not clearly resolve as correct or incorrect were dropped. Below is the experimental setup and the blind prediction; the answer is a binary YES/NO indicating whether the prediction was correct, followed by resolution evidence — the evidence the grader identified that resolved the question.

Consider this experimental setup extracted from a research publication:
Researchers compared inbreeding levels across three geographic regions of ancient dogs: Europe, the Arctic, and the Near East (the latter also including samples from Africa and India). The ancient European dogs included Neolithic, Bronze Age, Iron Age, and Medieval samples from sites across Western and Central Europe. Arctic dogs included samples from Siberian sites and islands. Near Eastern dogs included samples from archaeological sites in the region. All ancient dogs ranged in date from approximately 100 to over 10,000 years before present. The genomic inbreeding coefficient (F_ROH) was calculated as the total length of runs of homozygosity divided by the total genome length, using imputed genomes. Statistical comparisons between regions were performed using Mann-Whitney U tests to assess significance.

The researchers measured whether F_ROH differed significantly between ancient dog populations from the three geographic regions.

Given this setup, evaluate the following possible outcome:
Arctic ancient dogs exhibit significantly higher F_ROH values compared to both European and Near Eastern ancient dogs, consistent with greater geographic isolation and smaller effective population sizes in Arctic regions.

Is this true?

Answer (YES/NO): NO